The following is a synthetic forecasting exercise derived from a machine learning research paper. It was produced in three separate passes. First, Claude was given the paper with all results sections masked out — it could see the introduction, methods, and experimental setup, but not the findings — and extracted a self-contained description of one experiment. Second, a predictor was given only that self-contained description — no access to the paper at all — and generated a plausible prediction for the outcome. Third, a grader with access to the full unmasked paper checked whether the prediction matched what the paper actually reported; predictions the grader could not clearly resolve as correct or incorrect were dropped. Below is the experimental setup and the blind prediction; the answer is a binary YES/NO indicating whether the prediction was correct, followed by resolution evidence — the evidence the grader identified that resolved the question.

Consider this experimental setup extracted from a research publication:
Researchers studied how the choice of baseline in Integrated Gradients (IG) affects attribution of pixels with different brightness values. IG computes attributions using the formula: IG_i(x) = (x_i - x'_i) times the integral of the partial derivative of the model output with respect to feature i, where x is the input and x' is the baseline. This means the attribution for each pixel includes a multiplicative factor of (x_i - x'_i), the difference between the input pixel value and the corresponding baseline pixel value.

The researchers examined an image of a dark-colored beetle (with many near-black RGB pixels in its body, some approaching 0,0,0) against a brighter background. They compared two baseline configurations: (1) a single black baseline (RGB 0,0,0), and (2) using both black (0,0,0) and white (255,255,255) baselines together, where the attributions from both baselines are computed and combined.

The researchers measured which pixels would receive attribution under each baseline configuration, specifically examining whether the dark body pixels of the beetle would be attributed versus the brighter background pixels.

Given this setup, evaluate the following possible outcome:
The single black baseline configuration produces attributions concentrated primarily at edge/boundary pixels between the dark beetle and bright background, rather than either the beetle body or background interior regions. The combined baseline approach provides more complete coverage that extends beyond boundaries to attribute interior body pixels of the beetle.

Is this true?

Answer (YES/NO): NO